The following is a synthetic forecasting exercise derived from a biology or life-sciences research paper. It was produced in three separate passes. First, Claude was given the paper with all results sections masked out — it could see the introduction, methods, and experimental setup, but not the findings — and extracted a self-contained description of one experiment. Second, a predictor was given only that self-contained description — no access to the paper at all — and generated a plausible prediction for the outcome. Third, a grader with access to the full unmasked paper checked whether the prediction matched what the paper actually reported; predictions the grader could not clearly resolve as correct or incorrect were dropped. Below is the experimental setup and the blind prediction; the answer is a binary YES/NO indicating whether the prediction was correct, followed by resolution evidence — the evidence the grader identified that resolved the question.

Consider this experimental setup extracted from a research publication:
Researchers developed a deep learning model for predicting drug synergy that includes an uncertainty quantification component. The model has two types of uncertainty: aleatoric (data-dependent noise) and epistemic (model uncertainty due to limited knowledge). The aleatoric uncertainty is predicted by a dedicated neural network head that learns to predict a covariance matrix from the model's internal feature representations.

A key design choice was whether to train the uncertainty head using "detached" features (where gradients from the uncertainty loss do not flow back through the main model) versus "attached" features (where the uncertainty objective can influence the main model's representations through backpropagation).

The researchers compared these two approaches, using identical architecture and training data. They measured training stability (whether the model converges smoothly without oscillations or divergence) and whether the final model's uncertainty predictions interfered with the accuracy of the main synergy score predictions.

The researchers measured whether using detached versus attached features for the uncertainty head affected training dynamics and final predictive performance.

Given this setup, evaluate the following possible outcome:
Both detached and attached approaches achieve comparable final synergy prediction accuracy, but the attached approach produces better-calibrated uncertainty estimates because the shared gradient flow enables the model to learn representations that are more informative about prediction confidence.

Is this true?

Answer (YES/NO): NO